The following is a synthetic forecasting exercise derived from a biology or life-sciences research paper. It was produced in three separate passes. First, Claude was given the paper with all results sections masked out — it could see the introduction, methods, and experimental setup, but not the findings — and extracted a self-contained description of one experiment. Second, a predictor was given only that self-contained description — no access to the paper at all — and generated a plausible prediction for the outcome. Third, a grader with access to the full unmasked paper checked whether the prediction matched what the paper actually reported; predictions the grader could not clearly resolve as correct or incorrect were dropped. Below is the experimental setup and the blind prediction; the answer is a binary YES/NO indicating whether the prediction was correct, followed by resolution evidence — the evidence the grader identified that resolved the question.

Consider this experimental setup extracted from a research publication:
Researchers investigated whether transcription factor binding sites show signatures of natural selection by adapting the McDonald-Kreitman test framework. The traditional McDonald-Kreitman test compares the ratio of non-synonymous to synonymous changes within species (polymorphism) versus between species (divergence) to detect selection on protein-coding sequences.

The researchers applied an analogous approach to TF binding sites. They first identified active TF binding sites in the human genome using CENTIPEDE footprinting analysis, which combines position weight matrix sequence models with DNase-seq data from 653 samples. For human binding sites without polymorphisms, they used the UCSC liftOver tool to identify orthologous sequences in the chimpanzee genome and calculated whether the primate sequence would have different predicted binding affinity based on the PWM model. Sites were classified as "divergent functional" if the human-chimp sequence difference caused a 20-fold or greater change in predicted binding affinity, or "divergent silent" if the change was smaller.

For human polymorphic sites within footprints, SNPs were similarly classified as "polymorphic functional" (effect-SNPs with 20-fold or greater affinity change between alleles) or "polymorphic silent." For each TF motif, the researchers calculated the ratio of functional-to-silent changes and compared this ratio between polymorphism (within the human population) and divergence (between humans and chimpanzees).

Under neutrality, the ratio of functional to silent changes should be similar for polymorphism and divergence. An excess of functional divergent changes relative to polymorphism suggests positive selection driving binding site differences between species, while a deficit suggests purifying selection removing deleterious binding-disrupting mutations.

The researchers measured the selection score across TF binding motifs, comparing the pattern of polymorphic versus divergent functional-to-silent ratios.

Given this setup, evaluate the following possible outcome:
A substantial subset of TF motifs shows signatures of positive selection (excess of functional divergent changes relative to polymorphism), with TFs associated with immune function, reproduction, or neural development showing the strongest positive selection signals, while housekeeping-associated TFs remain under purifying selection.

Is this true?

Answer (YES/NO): NO